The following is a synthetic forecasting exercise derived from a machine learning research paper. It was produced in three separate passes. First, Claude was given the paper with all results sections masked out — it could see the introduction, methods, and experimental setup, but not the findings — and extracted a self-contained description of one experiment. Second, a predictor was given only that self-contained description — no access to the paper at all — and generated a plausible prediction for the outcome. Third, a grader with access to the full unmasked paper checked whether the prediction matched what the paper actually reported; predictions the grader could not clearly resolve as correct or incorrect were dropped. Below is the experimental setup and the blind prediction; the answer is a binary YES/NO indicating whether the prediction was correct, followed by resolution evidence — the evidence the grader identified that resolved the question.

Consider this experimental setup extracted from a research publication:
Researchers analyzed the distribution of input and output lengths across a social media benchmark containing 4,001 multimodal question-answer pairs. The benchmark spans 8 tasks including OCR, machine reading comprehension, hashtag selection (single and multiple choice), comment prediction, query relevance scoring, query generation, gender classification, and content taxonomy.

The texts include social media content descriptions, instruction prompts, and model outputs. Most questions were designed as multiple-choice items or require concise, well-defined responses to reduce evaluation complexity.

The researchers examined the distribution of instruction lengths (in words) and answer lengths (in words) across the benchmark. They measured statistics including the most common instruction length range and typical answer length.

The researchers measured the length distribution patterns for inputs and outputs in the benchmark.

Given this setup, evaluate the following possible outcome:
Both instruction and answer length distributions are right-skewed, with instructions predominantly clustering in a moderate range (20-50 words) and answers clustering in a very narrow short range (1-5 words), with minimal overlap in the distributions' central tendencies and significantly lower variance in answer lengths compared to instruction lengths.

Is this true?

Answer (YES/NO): NO